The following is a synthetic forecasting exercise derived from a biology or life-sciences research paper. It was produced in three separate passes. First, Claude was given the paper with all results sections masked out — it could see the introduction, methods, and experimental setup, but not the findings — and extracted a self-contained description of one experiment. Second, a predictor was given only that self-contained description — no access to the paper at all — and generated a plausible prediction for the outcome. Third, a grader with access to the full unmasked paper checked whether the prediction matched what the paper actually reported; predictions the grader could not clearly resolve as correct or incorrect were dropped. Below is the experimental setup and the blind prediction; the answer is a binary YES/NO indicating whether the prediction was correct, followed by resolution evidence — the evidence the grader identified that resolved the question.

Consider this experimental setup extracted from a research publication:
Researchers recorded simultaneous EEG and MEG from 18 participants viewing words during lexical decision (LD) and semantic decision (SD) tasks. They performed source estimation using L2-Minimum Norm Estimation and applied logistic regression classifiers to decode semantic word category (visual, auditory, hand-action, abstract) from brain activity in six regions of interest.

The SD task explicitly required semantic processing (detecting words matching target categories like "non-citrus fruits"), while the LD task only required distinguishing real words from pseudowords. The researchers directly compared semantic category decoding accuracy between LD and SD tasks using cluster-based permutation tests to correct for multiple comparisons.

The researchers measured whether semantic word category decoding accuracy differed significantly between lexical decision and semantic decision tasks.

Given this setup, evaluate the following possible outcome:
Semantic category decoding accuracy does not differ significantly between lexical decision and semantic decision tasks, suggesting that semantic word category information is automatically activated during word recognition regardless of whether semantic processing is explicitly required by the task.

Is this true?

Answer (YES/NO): YES